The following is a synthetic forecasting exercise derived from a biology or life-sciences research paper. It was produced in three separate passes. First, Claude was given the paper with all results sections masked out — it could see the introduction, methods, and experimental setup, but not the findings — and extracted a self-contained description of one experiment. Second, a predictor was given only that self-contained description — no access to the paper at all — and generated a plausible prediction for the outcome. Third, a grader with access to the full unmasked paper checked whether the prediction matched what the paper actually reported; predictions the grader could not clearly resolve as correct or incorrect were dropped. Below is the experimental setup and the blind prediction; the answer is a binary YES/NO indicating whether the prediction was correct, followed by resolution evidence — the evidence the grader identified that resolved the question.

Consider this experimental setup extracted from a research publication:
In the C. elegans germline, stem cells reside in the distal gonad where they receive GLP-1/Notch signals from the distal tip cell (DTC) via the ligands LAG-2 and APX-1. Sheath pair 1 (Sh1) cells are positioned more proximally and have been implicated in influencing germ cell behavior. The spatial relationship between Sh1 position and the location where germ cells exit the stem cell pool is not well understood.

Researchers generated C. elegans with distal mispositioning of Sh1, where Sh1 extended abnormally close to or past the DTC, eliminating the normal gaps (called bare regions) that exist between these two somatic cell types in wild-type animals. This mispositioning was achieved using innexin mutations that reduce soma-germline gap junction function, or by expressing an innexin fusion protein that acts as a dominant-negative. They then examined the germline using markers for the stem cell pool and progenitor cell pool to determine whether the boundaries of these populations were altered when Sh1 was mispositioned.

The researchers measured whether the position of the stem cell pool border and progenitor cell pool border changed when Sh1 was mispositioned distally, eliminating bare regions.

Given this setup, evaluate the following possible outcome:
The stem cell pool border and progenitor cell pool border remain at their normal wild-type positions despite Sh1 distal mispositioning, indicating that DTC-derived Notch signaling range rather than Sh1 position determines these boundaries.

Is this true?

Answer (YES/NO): YES